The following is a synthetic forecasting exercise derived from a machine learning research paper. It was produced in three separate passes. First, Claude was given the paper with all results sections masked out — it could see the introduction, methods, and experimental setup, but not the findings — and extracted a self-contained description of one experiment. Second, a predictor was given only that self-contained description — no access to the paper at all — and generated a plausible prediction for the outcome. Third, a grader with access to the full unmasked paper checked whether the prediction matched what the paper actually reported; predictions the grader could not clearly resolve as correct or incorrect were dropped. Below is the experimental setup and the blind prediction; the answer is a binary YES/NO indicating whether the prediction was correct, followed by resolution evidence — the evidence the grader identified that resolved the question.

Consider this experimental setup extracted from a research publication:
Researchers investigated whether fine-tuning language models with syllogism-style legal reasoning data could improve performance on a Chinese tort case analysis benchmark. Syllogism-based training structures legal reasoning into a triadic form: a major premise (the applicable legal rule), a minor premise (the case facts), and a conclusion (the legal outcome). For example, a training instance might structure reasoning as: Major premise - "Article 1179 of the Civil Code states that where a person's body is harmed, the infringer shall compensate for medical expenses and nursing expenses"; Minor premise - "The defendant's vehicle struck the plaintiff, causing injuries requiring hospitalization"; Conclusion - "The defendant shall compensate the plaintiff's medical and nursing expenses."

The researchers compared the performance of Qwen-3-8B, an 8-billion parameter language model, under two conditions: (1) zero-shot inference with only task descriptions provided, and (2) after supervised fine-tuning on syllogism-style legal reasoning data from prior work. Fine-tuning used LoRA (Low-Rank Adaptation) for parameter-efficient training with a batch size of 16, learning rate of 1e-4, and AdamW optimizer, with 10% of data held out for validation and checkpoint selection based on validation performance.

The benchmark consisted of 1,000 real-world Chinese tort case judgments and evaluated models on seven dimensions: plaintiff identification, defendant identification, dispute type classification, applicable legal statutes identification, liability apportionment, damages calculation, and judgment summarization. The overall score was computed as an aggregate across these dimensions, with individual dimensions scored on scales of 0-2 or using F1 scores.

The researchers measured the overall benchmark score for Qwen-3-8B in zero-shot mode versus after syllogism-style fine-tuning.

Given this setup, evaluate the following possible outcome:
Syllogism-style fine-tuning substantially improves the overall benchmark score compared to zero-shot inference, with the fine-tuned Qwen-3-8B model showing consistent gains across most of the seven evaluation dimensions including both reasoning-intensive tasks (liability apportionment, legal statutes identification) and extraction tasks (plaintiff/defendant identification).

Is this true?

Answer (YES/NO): NO